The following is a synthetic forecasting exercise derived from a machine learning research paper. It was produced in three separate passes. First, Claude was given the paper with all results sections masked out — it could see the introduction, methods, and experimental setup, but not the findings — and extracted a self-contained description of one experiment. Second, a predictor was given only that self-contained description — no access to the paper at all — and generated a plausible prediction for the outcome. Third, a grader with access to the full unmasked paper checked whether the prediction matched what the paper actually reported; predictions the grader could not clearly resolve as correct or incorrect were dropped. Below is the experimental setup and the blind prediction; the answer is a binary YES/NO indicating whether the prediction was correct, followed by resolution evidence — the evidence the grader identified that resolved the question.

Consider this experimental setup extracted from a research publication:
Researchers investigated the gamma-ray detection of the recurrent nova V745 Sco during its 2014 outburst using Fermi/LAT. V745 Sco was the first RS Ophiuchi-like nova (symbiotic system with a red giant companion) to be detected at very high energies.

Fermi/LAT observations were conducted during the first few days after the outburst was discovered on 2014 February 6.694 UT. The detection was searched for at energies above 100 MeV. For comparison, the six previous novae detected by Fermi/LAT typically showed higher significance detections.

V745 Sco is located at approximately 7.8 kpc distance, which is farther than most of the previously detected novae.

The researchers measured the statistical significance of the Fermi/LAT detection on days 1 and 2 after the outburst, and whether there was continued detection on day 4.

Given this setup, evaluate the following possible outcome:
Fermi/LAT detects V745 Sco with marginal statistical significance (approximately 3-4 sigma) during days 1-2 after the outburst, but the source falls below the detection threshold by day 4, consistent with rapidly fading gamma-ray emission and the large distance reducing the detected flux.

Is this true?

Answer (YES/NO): NO